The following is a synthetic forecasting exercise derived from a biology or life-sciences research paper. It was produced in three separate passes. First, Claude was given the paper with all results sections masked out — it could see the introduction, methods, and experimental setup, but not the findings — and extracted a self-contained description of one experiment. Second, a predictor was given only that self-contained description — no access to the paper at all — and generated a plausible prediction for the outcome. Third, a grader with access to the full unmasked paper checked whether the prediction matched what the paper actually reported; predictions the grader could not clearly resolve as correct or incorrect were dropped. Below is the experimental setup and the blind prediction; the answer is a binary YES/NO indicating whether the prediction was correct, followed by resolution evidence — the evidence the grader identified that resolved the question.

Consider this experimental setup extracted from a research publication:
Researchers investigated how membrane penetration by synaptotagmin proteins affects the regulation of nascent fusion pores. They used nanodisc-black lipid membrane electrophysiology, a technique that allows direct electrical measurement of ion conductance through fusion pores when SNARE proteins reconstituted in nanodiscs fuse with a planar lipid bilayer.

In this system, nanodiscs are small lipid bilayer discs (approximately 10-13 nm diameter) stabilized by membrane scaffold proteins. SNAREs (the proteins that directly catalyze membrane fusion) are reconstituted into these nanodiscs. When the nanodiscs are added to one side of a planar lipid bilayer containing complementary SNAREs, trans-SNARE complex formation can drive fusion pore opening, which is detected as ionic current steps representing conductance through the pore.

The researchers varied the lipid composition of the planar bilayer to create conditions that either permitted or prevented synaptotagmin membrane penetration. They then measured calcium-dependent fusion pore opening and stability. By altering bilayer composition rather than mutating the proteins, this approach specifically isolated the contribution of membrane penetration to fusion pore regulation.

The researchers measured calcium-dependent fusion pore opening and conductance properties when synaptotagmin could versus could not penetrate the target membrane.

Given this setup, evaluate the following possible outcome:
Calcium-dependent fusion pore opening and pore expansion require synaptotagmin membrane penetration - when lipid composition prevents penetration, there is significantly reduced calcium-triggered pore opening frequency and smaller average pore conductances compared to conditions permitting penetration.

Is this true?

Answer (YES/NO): NO